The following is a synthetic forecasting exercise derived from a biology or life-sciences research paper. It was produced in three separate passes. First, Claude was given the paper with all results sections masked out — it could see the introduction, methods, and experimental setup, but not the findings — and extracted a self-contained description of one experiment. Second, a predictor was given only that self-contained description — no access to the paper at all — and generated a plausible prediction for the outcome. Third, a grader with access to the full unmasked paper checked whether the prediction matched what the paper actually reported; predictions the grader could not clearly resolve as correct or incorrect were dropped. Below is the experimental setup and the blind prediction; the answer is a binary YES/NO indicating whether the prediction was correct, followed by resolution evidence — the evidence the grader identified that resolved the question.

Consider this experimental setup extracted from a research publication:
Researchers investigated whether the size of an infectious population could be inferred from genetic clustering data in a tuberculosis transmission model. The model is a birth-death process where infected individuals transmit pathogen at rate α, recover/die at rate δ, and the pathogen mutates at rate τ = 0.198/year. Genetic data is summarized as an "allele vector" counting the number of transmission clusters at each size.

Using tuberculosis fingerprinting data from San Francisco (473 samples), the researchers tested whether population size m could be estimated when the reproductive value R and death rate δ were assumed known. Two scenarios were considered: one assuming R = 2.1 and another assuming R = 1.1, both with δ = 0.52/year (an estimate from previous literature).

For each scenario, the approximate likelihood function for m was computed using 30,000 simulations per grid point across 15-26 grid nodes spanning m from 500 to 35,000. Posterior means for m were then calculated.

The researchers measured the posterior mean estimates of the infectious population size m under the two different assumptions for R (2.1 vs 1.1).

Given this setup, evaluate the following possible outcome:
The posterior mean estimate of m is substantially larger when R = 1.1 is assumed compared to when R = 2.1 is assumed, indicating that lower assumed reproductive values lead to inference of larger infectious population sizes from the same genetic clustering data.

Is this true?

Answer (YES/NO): NO